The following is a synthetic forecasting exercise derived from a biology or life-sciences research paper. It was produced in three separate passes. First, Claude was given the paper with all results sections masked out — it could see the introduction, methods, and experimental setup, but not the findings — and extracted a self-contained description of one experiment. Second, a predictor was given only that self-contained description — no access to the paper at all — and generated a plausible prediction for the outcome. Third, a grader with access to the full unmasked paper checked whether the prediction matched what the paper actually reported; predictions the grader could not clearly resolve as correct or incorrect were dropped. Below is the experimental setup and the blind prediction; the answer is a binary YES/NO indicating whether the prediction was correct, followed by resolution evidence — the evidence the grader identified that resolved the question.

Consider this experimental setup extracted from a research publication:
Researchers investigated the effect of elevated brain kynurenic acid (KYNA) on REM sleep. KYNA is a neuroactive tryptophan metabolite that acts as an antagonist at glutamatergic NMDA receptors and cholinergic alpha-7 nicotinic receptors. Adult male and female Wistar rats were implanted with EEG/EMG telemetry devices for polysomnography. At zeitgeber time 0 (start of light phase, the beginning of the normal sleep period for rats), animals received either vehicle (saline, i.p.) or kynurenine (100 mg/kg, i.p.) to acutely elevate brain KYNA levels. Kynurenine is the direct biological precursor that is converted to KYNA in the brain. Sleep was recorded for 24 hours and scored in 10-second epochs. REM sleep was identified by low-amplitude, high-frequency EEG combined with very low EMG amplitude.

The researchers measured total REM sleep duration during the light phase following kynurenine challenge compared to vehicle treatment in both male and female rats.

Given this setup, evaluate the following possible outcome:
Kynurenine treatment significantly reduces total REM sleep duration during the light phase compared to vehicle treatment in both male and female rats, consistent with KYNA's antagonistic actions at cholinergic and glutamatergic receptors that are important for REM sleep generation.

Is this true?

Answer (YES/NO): YES